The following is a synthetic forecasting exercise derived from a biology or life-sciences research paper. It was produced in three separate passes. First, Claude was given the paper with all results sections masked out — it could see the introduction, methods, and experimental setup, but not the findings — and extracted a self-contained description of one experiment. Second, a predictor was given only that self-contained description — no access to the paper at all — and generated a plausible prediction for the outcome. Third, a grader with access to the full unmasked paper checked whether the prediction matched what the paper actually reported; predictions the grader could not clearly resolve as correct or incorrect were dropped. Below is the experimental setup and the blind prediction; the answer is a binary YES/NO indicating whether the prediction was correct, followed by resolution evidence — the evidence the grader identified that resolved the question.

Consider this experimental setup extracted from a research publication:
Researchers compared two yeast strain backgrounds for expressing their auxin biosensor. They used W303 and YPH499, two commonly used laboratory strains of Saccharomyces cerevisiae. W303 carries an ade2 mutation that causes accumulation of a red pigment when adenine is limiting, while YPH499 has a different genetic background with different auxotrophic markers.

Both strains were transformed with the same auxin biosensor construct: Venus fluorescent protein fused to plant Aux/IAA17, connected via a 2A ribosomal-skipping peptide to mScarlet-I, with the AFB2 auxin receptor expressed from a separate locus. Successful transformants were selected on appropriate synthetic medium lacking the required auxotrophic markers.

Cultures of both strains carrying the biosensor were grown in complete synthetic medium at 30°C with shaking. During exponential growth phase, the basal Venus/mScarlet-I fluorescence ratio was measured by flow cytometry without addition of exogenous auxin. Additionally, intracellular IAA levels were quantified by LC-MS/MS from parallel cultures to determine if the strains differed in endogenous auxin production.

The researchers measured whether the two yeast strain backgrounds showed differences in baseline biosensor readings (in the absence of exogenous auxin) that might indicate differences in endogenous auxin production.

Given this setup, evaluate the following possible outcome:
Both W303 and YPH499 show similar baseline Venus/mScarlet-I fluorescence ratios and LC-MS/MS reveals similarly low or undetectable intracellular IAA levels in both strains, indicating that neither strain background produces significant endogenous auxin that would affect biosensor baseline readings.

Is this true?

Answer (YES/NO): NO